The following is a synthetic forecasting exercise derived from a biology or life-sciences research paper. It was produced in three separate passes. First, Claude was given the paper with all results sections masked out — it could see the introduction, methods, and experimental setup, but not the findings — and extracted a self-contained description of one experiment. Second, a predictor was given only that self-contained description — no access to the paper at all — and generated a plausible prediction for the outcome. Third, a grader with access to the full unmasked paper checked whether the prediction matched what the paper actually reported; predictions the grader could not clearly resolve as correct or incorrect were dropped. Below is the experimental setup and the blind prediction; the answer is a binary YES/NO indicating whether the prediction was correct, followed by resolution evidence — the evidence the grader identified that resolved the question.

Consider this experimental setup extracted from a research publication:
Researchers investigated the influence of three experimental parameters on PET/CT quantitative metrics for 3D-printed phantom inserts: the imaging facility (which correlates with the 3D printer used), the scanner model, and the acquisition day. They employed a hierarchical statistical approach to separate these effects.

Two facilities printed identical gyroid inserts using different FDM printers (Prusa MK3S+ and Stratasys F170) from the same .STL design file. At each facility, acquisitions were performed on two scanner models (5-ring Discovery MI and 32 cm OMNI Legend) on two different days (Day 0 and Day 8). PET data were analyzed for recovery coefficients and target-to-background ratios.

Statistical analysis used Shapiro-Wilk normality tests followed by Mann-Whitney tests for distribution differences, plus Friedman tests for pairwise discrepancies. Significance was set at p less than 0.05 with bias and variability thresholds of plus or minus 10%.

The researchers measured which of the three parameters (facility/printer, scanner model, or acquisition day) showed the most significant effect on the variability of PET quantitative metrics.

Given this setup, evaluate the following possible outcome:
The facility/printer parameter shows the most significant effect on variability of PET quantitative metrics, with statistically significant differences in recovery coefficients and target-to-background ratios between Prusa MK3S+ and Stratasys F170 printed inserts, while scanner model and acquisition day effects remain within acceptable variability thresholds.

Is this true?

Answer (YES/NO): NO